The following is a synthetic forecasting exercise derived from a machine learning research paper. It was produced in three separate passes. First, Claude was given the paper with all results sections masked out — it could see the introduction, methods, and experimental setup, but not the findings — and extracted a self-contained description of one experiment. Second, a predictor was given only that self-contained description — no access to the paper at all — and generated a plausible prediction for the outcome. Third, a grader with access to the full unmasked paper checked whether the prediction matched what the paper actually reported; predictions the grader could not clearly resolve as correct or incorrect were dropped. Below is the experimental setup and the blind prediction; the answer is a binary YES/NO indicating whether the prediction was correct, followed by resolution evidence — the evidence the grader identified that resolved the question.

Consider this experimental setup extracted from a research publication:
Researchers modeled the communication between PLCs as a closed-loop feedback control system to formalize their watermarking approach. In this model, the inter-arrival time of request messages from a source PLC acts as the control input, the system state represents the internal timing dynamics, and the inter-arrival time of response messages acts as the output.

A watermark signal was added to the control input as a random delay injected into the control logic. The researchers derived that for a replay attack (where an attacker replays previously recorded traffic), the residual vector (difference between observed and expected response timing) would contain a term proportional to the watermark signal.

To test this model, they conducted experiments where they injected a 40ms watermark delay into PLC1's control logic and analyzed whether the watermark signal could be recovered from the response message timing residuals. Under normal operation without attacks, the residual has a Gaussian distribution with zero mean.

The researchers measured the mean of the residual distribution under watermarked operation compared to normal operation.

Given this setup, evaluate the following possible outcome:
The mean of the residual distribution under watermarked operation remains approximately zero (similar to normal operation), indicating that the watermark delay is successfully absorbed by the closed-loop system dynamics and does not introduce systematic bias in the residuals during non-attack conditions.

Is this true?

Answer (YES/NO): NO